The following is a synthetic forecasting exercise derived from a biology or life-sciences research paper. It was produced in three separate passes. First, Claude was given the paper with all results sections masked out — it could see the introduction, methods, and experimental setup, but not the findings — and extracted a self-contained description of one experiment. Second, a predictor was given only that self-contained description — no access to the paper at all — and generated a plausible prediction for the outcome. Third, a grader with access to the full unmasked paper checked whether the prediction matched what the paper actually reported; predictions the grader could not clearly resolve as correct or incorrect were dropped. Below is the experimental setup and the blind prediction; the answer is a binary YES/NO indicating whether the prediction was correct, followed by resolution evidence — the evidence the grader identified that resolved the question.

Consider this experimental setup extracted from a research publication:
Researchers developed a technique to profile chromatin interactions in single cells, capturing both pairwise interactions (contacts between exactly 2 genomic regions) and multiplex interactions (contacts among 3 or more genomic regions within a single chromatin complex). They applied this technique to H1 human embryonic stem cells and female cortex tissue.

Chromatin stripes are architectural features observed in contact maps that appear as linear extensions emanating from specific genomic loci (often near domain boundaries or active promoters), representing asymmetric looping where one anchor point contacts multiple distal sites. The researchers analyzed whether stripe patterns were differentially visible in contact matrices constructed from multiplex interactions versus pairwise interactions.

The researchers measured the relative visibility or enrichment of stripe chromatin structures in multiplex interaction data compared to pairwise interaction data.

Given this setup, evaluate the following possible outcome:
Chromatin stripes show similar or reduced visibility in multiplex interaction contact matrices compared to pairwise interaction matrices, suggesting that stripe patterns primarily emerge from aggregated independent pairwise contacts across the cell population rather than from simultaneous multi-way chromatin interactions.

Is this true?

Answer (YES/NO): NO